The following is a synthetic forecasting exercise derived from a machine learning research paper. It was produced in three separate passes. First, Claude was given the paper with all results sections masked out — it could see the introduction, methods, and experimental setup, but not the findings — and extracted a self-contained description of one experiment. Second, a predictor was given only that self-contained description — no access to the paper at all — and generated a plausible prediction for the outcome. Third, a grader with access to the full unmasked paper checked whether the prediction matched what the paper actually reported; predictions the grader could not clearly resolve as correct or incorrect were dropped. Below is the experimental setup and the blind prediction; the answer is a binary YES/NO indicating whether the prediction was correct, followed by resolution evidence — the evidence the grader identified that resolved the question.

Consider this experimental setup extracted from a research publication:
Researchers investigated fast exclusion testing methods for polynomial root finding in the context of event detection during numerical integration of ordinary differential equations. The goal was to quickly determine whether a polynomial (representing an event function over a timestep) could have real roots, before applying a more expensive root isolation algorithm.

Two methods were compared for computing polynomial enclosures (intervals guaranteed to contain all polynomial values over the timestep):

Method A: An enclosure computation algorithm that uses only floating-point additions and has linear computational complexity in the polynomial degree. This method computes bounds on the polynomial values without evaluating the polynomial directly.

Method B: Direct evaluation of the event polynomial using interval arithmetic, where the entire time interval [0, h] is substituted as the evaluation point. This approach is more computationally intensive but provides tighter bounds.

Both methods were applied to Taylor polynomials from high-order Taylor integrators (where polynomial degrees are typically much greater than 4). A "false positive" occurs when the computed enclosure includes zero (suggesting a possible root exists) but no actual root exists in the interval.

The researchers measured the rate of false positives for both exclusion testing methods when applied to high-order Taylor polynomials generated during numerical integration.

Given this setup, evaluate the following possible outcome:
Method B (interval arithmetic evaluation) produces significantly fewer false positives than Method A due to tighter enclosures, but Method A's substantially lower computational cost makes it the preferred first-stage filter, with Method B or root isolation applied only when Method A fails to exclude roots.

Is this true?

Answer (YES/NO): NO